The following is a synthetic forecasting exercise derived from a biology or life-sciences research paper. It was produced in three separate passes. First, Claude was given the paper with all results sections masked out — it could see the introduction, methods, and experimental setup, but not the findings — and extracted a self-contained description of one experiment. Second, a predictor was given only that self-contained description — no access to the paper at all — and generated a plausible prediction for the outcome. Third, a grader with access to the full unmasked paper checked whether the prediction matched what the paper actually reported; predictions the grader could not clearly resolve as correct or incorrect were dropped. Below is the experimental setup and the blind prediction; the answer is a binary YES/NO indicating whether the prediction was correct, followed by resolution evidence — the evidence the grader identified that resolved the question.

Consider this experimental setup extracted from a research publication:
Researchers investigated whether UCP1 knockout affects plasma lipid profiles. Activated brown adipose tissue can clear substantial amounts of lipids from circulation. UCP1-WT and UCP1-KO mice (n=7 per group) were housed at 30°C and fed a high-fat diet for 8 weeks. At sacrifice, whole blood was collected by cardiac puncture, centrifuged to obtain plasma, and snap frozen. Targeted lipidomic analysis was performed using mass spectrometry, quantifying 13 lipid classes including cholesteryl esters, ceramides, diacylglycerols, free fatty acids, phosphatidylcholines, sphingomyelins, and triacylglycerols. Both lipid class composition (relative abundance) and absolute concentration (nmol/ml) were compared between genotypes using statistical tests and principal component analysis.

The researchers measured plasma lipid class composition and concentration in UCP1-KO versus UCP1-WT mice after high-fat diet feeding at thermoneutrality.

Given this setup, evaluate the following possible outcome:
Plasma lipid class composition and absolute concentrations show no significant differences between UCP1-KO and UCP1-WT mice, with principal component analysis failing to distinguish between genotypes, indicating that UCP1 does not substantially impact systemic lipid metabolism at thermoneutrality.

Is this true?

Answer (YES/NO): NO